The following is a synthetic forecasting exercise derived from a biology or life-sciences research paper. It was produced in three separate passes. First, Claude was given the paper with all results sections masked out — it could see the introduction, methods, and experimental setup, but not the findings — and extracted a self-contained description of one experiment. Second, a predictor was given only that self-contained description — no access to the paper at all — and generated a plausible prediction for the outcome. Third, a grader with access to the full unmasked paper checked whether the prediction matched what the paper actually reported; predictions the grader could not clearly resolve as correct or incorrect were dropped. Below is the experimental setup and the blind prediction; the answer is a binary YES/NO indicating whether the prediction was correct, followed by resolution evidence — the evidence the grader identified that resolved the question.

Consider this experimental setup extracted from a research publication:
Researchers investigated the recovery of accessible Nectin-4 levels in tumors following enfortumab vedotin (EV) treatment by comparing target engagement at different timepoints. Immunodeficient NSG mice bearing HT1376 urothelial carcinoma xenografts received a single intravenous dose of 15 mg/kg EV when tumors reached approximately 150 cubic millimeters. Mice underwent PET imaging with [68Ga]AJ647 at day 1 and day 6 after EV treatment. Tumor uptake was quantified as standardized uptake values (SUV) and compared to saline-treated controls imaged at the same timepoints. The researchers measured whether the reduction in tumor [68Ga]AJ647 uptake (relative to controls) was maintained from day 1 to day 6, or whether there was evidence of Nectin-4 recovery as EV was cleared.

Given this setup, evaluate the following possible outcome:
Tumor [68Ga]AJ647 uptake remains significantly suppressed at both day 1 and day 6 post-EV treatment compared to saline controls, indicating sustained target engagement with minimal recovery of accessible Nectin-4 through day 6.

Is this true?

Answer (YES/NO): YES